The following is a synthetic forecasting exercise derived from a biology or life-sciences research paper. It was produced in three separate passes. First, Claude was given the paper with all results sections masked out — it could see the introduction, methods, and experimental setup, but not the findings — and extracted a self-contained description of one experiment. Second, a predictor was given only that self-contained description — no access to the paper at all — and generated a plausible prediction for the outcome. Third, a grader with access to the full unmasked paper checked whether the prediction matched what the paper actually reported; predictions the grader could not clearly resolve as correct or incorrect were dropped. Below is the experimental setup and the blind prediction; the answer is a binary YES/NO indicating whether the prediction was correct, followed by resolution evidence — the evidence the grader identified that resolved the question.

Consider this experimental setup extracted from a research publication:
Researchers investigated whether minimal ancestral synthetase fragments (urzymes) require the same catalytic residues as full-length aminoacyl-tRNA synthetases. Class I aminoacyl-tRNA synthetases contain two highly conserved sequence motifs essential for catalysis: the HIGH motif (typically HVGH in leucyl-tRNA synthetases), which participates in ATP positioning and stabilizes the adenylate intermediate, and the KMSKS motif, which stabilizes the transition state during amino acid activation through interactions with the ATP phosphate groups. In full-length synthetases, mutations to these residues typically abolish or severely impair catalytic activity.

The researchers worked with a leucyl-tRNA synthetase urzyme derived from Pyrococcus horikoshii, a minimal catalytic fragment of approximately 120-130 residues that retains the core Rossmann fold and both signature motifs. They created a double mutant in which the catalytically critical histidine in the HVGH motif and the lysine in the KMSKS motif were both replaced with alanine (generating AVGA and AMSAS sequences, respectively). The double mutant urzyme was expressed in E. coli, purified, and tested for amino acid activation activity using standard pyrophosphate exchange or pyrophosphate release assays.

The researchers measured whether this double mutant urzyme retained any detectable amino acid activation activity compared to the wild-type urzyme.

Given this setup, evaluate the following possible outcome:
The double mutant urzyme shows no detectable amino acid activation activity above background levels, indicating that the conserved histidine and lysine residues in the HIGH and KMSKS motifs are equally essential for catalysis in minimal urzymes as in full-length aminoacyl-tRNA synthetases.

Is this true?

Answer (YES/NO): NO